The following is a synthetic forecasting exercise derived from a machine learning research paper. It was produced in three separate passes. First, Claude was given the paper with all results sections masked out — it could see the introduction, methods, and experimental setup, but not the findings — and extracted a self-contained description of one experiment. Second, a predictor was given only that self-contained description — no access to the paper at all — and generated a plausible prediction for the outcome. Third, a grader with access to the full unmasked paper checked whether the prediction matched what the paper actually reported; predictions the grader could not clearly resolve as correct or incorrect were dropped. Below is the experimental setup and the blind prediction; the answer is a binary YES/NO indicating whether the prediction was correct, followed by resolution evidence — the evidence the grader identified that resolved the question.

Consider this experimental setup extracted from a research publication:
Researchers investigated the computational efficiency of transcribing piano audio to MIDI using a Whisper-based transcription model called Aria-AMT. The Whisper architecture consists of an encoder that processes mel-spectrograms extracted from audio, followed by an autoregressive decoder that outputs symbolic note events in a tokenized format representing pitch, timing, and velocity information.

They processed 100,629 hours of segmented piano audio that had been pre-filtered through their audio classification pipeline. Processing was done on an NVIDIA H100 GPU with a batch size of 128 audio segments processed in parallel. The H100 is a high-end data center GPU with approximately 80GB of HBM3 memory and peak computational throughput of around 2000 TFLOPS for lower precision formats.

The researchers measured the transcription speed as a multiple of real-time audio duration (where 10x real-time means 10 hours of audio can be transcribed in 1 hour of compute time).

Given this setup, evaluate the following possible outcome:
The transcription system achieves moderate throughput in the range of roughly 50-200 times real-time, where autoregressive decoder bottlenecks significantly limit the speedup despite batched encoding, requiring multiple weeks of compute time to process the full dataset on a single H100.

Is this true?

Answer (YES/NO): YES